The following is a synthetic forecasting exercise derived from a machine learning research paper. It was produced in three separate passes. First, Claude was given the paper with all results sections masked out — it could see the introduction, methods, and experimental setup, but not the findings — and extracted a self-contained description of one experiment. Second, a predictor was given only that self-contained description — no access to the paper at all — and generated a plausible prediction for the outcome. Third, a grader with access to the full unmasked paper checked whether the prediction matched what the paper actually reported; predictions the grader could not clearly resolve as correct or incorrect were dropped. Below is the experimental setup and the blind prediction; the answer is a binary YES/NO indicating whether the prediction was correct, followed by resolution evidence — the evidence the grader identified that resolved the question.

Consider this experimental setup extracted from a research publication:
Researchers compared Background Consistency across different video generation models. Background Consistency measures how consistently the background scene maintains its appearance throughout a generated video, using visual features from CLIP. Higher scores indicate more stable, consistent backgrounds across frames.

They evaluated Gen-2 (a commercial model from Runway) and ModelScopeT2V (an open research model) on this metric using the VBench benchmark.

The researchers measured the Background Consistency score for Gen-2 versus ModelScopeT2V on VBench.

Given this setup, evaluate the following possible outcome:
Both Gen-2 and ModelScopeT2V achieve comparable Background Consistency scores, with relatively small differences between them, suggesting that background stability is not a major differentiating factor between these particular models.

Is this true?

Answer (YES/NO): YES